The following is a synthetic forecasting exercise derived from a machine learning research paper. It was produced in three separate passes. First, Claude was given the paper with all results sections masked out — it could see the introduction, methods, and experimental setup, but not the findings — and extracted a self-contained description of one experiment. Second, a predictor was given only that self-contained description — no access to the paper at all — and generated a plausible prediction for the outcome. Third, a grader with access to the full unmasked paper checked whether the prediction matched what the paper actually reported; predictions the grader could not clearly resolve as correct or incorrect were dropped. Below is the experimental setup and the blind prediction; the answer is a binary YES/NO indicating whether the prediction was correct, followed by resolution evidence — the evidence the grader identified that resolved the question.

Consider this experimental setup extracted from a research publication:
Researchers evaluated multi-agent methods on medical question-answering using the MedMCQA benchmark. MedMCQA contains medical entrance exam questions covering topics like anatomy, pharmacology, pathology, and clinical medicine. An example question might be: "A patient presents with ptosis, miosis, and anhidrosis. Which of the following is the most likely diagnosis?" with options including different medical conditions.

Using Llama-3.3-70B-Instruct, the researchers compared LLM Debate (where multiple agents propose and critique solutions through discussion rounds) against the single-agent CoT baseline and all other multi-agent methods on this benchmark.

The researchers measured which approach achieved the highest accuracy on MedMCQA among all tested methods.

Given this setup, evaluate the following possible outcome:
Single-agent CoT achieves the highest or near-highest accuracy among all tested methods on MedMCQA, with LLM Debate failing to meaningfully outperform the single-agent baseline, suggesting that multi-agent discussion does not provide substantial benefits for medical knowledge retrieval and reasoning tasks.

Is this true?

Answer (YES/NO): NO